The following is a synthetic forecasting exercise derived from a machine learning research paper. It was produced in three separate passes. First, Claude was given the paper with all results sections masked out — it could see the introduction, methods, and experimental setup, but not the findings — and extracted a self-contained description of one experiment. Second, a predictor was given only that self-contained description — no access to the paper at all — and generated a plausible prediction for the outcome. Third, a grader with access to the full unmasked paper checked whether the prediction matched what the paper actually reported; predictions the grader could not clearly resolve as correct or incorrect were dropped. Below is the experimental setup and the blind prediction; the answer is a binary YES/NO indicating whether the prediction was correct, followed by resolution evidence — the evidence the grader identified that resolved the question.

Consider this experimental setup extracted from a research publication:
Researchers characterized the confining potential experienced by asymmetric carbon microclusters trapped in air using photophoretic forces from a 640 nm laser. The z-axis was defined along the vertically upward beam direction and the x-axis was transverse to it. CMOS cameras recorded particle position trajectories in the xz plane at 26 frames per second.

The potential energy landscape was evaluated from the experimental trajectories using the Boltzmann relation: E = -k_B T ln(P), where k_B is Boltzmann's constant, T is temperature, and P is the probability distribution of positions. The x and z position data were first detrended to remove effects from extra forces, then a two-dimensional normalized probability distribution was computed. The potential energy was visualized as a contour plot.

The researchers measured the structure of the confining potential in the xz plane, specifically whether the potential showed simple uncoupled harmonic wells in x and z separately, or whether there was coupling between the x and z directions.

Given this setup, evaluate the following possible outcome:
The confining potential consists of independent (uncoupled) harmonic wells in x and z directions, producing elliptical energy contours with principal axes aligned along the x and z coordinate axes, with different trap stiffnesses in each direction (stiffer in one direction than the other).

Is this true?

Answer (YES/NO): NO